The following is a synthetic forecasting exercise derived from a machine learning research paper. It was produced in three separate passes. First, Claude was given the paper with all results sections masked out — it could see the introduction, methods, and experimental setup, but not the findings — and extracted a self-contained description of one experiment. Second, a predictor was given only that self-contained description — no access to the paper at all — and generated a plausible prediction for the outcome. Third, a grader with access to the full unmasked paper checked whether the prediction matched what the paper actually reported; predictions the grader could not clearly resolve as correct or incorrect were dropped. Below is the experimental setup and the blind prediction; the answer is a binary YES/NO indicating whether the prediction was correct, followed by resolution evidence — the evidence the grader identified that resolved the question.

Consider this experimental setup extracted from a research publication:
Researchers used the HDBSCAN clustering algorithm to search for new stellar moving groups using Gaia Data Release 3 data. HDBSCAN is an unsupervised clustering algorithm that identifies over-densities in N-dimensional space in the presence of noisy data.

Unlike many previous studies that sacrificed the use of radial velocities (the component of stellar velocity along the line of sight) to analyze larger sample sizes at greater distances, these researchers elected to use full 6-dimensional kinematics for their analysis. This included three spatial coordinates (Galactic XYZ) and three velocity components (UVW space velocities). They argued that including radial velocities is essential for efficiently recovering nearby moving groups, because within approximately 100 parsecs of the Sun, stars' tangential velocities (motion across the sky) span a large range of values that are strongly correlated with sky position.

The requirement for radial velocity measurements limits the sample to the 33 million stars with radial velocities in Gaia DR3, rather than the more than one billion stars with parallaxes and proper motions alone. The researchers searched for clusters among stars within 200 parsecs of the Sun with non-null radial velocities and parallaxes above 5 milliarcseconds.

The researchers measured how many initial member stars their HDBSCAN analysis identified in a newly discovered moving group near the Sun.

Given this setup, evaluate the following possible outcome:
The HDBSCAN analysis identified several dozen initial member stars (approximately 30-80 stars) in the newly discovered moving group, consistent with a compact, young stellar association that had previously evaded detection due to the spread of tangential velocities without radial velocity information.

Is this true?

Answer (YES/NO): NO